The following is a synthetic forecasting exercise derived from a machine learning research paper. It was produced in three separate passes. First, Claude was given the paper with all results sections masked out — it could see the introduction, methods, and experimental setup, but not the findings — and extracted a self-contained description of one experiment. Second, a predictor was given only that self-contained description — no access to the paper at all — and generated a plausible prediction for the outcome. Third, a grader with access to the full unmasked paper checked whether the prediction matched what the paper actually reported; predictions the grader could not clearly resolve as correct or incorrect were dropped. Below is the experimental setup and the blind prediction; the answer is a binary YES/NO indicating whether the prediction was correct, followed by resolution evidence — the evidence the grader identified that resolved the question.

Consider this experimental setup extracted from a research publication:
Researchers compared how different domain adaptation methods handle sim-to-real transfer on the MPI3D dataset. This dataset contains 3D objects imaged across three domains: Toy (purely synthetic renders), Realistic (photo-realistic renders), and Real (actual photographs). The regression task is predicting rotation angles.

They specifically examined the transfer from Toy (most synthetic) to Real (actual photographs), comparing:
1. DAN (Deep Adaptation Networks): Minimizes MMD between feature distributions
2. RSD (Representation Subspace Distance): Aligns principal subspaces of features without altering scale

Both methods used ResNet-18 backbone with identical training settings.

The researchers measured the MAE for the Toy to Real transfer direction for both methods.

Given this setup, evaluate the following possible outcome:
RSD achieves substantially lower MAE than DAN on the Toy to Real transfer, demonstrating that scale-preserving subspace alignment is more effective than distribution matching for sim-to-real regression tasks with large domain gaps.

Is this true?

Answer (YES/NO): YES